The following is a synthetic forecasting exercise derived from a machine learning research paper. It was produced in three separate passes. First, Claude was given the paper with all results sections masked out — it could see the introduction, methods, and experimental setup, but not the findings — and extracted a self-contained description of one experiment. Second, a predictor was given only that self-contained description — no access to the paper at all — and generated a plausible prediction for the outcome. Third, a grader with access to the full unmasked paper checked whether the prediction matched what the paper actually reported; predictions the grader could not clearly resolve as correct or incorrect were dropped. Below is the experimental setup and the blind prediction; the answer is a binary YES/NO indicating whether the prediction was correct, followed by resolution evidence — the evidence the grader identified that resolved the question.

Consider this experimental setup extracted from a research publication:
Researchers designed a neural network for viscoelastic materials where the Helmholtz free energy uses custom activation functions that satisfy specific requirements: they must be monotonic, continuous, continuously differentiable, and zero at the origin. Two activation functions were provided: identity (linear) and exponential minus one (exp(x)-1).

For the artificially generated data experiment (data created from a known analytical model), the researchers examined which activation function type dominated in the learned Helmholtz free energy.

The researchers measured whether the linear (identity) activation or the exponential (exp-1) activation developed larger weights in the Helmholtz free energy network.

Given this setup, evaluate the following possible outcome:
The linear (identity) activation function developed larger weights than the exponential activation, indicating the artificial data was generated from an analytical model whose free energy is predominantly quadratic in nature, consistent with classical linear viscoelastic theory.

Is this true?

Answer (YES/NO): YES